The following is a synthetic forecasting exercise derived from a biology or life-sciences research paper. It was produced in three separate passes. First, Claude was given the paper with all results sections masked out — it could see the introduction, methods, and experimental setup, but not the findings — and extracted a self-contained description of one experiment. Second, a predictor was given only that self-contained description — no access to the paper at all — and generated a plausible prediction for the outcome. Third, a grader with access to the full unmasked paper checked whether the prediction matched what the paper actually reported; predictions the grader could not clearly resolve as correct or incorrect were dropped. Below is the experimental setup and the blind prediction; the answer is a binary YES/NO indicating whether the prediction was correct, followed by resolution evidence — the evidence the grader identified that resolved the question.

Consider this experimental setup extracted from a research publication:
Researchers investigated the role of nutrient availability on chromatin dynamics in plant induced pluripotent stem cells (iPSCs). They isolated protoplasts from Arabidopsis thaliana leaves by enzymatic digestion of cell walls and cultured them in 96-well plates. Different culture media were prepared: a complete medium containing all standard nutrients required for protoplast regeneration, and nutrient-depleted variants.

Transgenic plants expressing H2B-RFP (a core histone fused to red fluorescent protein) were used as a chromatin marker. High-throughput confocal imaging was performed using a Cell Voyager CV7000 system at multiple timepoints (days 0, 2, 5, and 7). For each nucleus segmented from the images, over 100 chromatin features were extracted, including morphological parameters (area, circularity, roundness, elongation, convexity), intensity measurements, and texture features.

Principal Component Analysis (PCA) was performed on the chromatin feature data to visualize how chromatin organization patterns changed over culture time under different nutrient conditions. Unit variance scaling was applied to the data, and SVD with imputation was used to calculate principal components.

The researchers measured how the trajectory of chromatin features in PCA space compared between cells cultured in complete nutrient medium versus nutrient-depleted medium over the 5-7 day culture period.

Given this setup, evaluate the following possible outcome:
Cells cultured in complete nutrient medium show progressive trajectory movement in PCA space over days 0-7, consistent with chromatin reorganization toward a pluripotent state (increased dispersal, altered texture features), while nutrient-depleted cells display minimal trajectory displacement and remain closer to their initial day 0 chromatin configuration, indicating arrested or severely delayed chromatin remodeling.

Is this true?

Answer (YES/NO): NO